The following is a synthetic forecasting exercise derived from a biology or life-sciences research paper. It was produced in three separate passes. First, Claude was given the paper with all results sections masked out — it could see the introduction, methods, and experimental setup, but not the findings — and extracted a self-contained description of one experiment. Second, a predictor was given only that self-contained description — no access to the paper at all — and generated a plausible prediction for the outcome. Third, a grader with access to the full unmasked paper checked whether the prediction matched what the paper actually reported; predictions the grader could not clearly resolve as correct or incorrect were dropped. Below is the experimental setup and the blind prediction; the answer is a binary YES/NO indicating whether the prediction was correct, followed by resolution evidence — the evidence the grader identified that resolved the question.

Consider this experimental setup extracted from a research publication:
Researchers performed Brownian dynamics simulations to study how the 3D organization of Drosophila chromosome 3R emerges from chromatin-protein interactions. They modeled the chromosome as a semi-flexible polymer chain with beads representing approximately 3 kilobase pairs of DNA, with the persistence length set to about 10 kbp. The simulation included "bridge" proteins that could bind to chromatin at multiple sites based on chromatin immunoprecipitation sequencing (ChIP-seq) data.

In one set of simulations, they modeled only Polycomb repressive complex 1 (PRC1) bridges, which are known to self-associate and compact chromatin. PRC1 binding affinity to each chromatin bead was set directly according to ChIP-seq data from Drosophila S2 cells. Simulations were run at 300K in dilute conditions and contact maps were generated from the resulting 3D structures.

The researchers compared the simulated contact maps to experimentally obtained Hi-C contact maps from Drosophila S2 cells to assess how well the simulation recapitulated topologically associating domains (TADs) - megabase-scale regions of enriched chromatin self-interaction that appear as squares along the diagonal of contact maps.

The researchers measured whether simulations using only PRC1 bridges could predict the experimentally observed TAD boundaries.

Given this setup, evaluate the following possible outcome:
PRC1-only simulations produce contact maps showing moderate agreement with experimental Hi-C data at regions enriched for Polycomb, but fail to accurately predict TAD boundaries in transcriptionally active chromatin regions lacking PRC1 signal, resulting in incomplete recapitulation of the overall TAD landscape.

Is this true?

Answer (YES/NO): YES